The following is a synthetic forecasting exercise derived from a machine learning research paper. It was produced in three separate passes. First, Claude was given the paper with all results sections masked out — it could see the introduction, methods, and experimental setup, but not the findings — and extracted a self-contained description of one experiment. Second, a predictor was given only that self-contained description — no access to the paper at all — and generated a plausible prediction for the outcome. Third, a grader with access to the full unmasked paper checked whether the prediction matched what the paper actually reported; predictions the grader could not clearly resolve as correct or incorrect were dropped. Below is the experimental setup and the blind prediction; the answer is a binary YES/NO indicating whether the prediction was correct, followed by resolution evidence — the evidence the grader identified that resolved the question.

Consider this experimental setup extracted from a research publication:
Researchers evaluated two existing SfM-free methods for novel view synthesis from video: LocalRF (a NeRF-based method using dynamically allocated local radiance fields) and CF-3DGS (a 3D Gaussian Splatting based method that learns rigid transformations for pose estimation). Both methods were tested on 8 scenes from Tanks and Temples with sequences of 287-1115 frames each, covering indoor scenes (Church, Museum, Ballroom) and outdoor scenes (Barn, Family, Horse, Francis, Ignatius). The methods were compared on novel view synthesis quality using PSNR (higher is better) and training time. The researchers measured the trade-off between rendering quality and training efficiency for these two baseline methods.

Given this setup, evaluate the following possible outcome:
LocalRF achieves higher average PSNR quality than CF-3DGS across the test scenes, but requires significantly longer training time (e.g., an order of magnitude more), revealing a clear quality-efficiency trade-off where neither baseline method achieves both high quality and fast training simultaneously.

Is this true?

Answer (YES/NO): NO